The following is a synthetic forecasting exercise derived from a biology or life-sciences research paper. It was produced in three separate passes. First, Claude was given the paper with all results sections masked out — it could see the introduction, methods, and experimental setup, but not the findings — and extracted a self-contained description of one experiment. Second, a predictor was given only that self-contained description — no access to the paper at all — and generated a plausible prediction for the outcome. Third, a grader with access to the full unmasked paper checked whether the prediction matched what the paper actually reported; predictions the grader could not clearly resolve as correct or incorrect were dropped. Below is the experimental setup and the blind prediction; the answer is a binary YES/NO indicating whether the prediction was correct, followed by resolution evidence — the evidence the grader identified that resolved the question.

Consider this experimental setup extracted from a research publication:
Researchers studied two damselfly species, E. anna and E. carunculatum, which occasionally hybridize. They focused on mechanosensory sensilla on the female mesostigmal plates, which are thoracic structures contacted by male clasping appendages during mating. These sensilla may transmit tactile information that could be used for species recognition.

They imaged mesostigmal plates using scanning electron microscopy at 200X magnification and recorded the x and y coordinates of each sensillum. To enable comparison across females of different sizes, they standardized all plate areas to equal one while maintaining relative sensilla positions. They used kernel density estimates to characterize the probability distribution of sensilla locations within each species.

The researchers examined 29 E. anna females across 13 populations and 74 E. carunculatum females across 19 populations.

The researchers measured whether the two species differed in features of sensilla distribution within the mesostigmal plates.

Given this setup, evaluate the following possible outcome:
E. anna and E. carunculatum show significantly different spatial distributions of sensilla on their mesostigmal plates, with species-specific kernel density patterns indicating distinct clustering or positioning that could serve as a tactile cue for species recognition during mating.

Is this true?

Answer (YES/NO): YES